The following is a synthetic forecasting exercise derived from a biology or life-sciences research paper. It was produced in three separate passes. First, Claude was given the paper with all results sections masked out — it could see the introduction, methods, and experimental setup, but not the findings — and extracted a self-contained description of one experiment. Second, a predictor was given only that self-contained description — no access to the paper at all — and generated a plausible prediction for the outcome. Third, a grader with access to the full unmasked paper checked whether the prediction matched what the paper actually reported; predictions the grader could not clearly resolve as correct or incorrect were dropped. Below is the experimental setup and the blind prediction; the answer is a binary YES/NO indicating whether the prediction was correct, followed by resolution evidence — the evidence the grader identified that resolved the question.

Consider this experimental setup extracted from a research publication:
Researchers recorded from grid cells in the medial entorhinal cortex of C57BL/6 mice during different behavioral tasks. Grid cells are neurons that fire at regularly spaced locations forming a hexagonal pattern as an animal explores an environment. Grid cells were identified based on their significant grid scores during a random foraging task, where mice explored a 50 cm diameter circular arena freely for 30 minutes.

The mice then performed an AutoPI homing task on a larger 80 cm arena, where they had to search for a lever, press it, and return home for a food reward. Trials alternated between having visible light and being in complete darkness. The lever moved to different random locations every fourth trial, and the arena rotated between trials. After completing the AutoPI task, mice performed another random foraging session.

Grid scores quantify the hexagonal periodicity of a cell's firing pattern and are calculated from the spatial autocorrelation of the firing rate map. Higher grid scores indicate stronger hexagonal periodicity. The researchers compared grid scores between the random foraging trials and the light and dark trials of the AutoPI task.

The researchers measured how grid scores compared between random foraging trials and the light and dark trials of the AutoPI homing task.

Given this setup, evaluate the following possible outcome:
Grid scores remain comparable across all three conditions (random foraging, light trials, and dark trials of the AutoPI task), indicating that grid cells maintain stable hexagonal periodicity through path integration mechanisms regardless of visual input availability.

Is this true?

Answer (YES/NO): NO